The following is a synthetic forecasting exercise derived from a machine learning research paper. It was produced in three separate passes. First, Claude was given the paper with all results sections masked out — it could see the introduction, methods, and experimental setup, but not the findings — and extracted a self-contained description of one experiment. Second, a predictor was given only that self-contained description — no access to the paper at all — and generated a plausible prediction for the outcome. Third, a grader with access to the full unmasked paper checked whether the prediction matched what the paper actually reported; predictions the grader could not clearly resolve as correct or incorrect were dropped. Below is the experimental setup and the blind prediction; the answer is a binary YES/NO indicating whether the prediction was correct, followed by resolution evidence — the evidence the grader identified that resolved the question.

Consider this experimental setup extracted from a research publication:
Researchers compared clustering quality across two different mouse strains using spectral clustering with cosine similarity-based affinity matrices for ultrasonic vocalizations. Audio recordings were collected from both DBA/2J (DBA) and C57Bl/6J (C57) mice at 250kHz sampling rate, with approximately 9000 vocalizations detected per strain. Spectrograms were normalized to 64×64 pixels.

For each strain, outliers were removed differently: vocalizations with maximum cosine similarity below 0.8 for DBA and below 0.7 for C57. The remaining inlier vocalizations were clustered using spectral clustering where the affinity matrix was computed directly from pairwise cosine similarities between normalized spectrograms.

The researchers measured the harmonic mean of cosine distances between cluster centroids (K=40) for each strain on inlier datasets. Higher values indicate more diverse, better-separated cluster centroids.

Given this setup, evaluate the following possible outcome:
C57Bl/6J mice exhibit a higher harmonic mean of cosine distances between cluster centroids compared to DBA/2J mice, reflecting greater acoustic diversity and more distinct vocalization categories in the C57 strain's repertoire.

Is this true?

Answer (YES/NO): NO